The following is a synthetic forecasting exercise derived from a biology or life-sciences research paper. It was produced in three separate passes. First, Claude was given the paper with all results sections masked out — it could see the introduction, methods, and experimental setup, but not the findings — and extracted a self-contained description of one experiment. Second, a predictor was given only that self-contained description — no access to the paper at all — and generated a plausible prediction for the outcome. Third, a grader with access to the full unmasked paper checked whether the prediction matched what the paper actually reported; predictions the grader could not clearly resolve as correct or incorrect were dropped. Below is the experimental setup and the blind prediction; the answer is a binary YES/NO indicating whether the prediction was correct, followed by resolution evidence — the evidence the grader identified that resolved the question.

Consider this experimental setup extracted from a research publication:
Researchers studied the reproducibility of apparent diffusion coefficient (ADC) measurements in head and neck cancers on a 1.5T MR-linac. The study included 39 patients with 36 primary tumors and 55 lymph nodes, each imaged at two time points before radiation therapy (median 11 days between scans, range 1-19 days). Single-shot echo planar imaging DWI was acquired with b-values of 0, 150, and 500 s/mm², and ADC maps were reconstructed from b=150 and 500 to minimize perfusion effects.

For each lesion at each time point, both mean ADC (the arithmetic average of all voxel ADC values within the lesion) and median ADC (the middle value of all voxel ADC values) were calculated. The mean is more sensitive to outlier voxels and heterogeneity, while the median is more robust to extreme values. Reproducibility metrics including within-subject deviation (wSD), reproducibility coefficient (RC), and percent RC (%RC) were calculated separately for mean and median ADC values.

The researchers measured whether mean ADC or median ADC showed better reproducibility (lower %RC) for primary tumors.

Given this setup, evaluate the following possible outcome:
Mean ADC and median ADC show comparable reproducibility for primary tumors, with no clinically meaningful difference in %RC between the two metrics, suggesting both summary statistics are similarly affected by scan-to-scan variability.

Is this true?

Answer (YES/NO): YES